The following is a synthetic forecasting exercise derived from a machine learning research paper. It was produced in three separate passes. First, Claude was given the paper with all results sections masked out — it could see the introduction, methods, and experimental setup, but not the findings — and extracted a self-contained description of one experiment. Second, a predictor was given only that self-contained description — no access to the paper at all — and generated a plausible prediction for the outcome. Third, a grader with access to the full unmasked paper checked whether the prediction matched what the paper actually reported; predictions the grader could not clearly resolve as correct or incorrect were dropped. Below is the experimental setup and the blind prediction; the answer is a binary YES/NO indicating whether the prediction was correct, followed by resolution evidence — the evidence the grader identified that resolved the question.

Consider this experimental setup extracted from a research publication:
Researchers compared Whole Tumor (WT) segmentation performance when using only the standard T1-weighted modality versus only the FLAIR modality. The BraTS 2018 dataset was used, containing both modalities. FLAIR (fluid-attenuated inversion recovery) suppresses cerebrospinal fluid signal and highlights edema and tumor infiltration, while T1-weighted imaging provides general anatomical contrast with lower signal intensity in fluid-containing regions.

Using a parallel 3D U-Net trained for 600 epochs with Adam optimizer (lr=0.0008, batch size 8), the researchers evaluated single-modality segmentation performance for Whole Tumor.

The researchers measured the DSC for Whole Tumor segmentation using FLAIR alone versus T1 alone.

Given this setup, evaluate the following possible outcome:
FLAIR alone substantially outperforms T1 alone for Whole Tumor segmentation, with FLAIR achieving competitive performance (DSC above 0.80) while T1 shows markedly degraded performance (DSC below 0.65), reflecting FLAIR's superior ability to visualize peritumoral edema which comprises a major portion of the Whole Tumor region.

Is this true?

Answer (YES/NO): NO